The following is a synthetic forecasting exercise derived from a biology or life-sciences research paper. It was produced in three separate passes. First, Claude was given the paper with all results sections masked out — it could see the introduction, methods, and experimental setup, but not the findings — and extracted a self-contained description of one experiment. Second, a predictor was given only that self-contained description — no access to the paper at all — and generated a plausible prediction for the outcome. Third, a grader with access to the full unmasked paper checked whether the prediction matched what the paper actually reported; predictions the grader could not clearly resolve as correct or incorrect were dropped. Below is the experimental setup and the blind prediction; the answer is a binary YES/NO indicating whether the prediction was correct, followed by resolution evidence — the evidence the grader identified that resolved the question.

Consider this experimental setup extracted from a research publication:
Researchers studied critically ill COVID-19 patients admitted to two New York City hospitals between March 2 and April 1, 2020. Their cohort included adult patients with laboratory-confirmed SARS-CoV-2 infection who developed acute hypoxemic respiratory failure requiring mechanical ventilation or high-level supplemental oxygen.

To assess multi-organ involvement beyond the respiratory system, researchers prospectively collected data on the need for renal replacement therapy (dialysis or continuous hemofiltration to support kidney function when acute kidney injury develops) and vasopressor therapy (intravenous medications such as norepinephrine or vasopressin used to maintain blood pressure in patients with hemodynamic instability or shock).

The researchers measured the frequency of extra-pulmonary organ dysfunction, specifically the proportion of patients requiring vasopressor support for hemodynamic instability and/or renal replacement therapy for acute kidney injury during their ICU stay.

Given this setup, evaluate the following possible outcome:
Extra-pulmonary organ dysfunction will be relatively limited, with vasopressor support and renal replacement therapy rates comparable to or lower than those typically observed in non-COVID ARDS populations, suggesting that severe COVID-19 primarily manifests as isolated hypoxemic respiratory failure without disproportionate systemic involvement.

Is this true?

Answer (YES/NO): NO